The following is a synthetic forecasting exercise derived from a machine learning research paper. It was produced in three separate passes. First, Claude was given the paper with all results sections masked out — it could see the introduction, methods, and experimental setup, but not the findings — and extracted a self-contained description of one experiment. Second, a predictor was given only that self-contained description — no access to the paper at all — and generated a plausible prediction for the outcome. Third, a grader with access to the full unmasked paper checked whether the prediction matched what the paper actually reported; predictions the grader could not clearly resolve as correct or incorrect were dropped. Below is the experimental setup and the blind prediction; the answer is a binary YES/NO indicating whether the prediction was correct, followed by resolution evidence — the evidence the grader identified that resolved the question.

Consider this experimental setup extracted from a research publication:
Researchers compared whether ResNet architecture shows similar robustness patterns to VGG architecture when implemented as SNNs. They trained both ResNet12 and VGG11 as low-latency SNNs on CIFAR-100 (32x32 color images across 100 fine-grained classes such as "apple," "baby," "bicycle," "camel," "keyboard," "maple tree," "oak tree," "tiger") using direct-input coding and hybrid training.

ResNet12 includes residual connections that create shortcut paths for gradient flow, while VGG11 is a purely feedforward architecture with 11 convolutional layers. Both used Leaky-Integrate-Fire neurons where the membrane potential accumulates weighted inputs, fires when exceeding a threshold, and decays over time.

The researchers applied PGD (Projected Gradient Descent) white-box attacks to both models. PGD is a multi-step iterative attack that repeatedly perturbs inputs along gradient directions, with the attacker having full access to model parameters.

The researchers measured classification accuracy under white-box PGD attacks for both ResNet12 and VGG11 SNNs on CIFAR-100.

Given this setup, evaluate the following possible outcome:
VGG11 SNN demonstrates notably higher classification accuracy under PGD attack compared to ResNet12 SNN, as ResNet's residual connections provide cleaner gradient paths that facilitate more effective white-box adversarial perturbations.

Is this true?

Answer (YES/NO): YES